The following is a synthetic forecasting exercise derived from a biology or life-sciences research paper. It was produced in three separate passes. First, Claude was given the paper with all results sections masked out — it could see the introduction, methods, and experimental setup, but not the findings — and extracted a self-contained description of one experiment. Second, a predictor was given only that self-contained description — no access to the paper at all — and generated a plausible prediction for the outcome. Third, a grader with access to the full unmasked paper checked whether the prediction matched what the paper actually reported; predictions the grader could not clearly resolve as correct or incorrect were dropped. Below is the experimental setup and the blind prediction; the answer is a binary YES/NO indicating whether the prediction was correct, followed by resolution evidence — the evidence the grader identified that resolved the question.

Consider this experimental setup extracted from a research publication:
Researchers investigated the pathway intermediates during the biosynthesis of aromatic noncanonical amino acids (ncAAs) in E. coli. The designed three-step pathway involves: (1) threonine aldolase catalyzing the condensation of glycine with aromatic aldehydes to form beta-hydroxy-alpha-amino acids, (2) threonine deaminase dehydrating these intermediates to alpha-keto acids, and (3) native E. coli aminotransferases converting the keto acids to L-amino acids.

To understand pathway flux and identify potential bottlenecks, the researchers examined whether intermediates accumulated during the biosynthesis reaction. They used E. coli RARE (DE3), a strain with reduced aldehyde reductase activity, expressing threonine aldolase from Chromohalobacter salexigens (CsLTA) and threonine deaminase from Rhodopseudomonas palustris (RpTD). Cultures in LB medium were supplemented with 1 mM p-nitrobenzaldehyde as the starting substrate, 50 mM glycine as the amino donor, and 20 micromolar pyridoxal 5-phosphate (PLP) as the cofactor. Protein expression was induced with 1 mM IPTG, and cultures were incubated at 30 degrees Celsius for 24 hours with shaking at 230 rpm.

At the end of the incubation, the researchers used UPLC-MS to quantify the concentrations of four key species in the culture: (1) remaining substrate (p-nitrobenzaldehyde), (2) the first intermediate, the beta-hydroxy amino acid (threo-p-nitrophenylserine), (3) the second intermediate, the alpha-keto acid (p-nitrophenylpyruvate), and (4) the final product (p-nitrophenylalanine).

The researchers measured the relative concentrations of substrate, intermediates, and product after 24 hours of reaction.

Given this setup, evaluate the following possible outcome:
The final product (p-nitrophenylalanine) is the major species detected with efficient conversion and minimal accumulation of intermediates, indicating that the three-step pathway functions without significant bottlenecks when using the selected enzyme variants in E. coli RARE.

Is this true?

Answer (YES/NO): NO